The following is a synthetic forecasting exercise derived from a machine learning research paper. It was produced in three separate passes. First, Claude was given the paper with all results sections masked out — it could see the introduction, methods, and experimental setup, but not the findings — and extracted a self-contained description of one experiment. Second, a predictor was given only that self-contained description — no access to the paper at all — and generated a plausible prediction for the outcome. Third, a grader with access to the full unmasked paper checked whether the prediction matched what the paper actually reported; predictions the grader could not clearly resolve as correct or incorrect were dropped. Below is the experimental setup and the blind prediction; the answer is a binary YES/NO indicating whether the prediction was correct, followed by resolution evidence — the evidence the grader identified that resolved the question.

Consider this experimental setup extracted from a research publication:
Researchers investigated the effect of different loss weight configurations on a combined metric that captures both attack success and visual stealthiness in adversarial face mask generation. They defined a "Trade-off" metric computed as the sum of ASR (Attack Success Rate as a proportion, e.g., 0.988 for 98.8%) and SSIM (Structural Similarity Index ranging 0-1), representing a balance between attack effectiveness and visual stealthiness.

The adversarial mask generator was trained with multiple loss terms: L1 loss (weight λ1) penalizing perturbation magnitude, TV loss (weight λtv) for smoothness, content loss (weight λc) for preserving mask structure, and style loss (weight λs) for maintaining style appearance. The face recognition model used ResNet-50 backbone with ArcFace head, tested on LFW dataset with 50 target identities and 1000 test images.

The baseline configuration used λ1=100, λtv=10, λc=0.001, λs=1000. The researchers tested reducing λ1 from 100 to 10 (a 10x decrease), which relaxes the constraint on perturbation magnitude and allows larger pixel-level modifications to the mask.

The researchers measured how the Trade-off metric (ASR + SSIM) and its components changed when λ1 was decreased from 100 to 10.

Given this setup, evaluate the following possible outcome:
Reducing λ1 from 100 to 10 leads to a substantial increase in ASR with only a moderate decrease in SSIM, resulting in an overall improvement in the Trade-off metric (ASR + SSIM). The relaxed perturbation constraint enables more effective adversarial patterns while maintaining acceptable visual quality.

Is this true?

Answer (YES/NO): NO